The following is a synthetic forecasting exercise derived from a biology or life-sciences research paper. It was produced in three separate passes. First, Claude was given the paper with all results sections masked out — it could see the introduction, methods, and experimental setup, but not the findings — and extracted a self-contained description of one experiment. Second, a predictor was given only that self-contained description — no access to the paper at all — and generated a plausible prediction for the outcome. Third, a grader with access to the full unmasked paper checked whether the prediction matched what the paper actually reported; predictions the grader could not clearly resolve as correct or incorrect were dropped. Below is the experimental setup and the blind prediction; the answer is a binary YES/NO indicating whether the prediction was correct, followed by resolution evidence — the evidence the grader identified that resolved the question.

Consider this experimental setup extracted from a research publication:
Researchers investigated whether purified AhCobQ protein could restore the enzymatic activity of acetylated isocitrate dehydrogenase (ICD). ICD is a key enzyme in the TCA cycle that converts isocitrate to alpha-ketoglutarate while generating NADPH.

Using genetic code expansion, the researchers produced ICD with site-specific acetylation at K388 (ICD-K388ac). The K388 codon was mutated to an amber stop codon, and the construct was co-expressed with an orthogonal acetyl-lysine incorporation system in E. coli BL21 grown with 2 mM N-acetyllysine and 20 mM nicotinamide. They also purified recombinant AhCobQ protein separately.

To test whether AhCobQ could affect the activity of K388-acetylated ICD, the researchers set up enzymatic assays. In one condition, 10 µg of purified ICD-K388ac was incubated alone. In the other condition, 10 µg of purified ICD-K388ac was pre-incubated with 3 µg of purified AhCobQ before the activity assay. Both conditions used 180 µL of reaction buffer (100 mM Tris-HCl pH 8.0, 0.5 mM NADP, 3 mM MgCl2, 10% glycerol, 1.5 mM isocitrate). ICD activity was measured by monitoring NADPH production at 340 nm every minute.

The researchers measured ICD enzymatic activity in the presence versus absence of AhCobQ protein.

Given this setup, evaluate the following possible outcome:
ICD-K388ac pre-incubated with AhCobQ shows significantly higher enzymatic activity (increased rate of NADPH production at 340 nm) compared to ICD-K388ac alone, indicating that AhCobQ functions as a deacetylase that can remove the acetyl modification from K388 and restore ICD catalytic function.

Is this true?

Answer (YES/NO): YES